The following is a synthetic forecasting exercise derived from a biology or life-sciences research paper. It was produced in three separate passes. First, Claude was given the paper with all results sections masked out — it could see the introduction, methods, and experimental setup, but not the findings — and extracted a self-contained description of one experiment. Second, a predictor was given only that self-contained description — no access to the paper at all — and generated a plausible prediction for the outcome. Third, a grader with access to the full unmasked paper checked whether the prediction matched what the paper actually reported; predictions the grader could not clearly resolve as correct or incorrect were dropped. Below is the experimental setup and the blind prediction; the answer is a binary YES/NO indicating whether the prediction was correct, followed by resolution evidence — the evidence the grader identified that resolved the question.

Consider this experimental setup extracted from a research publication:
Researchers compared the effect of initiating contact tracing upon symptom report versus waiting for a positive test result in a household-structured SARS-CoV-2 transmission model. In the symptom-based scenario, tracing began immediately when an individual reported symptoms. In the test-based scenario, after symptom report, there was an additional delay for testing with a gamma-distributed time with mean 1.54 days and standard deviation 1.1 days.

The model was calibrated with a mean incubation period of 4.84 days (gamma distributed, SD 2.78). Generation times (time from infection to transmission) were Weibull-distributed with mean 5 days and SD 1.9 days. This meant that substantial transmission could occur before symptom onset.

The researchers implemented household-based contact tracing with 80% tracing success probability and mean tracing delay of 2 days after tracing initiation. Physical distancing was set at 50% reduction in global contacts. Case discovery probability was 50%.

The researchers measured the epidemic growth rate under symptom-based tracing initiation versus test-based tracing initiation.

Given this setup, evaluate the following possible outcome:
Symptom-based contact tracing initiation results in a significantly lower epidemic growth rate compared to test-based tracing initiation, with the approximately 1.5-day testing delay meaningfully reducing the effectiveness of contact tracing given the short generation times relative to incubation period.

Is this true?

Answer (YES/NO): YES